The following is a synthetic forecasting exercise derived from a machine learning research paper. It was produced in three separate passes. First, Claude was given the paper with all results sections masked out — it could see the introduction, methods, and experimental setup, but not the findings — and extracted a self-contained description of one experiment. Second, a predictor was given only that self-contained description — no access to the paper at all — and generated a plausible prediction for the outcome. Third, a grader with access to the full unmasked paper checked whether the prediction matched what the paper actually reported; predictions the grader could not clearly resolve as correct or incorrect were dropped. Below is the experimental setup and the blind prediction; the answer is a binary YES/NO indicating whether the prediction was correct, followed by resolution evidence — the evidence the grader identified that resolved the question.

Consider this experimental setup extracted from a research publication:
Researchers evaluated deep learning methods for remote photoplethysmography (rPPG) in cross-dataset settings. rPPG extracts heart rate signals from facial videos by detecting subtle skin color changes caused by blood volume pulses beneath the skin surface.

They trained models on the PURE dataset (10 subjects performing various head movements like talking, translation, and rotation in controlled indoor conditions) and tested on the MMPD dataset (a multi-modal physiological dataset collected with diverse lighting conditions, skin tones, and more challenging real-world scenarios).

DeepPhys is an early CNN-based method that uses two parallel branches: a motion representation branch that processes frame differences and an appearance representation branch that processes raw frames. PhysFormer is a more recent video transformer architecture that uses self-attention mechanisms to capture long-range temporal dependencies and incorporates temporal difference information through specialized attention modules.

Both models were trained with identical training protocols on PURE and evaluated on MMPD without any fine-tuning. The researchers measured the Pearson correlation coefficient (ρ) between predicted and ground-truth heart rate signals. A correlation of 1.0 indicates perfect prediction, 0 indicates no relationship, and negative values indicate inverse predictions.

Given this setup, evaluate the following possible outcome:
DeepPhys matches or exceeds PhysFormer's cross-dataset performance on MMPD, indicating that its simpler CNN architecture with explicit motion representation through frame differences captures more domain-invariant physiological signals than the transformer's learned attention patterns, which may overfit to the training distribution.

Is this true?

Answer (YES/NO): NO